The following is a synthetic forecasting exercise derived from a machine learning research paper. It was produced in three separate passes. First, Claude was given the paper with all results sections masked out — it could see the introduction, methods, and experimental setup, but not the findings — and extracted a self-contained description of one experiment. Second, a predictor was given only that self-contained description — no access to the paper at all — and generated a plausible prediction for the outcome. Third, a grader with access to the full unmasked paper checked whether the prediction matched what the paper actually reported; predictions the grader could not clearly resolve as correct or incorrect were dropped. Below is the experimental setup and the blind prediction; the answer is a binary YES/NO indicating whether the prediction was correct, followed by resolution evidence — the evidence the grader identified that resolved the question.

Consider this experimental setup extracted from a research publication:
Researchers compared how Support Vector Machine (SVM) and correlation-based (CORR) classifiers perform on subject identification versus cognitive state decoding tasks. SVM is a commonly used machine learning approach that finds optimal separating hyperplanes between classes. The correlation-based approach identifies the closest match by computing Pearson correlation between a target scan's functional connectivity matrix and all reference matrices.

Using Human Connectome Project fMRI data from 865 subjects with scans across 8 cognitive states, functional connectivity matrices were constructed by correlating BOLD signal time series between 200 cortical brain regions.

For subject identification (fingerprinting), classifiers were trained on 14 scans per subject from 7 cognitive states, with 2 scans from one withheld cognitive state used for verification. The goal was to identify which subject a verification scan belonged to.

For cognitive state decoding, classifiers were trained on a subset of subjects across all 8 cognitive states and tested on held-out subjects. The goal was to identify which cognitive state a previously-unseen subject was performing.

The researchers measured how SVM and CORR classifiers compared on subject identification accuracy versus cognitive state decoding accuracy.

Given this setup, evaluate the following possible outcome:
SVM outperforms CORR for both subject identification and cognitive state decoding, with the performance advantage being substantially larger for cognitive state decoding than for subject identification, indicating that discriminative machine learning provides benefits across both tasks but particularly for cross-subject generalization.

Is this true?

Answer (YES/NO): NO